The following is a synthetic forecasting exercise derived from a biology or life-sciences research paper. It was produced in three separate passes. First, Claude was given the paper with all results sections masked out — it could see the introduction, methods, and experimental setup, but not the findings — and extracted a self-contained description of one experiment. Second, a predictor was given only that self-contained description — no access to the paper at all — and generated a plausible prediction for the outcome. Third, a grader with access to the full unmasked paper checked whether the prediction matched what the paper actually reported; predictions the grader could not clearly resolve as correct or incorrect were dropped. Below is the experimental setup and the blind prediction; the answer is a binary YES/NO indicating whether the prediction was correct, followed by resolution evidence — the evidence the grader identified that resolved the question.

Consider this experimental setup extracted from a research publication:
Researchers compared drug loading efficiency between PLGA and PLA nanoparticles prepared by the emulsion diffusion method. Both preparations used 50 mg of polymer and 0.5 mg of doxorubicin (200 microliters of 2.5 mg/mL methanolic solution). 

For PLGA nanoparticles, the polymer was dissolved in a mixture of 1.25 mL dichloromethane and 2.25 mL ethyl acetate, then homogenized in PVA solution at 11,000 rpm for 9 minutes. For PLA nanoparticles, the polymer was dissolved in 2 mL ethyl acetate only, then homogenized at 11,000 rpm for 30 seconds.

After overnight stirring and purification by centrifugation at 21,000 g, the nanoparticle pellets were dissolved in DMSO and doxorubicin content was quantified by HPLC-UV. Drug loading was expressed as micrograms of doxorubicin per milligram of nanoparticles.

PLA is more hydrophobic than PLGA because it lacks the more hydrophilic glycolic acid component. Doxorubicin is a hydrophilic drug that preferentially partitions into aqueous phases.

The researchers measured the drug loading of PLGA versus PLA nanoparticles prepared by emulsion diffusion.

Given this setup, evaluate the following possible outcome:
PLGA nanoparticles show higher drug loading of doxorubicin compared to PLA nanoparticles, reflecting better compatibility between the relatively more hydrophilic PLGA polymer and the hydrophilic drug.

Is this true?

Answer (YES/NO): YES